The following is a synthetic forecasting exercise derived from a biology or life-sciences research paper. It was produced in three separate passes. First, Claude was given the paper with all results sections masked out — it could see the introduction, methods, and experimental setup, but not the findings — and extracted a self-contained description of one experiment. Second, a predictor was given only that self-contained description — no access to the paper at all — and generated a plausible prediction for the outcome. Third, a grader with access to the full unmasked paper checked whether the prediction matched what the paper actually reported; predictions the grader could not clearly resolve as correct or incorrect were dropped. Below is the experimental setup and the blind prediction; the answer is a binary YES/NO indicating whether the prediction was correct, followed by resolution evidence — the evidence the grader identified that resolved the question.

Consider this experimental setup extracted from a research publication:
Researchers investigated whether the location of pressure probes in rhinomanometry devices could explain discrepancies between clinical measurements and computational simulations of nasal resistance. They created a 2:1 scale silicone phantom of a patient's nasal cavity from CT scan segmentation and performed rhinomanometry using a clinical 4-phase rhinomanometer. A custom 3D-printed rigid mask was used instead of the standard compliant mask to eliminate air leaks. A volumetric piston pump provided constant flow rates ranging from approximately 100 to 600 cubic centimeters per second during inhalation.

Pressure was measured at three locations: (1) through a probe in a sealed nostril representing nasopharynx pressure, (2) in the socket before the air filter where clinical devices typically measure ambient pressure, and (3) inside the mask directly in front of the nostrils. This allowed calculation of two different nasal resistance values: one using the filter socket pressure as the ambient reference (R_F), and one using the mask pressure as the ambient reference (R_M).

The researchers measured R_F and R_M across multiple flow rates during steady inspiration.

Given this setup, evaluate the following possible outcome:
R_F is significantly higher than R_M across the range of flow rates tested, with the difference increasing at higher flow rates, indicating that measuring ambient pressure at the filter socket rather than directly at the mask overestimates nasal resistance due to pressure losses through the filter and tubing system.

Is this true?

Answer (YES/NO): NO